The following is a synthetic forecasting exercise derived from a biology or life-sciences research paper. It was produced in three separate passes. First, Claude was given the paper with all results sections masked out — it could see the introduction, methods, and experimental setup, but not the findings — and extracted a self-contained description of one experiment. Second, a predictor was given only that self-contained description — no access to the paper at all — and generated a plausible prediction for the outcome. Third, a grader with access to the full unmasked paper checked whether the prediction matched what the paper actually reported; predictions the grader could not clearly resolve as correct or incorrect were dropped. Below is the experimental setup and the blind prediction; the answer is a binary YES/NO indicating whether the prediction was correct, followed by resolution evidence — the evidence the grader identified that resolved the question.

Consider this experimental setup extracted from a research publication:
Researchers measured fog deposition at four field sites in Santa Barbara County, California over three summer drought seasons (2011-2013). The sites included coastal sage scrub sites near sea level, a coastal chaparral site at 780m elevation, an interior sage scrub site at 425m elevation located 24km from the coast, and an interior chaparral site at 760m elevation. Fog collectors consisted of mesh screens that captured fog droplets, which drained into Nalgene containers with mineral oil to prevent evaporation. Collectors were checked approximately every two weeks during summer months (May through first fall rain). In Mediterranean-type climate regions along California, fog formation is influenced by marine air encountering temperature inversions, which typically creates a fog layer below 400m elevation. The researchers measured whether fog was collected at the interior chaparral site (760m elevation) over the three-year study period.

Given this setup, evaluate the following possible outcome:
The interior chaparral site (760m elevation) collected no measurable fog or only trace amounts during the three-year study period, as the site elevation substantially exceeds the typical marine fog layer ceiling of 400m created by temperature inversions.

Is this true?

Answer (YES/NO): YES